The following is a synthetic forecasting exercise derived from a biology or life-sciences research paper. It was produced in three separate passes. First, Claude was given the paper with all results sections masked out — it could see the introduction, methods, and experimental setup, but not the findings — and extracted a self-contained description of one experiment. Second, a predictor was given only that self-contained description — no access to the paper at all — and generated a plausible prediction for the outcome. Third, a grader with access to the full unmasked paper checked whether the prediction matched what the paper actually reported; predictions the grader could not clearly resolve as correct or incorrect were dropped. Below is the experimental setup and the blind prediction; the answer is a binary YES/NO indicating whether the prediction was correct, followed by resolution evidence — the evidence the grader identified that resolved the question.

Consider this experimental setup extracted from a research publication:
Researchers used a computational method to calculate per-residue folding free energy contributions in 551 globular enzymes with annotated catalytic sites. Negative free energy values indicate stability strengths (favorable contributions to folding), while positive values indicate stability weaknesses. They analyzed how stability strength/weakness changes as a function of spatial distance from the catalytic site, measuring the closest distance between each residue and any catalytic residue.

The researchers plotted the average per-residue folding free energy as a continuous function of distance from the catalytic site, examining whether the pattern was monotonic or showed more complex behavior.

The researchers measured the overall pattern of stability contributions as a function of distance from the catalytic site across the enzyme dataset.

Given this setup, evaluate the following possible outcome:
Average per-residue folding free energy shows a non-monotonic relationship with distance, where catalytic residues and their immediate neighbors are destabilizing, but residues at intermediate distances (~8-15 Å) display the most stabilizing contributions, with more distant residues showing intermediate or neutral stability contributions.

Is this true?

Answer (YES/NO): NO